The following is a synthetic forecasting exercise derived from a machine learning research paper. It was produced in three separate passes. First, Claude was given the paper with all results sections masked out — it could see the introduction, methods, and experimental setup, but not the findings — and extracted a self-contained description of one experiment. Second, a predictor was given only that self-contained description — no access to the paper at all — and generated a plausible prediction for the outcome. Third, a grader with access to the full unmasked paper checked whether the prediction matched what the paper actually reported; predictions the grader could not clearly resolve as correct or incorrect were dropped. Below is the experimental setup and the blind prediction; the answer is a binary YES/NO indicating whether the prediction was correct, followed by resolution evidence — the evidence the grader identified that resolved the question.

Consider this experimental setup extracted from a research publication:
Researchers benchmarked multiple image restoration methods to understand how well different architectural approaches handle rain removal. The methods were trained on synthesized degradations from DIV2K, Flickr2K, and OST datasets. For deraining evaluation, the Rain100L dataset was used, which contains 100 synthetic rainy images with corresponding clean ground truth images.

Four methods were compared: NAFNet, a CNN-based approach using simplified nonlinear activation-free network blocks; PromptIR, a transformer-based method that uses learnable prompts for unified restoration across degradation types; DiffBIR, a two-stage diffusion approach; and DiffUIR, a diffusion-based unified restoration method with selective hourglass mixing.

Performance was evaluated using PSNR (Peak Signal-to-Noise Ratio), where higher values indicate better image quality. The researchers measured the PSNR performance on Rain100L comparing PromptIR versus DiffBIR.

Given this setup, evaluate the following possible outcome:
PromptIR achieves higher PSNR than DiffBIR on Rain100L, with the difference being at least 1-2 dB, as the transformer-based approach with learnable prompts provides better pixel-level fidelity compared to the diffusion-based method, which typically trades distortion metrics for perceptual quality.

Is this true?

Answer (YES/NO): NO